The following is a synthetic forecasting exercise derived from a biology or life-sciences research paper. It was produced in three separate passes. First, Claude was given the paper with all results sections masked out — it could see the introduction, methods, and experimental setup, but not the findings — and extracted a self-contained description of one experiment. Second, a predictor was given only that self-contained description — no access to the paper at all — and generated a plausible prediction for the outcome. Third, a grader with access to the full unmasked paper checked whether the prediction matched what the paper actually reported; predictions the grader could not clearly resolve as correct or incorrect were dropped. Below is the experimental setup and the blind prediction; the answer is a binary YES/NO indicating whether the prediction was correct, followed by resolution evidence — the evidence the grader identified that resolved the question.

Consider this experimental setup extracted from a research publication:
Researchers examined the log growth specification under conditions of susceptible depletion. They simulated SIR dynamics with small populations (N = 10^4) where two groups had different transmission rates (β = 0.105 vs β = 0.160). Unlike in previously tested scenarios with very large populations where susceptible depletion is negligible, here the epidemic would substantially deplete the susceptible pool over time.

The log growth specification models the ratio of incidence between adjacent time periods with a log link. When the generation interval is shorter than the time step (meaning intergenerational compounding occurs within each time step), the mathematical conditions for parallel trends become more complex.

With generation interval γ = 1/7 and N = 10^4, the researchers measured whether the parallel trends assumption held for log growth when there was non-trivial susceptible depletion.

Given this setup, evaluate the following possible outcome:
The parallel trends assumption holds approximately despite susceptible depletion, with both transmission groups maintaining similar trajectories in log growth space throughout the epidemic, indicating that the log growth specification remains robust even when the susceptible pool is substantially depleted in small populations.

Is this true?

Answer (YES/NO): NO